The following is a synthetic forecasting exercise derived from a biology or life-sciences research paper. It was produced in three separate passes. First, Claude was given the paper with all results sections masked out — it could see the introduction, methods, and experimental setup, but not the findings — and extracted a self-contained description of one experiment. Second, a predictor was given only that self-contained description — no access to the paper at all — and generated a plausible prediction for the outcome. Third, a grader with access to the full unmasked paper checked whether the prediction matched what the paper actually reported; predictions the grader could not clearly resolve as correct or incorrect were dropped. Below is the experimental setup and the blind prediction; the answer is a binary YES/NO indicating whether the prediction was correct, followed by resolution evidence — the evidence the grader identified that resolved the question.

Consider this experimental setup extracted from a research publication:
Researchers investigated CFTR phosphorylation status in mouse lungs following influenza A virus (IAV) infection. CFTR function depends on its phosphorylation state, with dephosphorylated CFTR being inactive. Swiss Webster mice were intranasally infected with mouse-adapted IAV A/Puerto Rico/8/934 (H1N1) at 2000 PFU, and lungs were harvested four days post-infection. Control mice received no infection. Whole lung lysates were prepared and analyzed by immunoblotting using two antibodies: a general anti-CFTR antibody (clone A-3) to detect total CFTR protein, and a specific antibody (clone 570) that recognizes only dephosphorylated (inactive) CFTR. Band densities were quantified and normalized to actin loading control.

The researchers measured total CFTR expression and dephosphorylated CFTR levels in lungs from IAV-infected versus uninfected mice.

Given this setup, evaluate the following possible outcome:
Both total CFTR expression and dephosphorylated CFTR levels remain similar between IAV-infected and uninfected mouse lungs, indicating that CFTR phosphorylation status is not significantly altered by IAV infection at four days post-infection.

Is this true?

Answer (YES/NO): NO